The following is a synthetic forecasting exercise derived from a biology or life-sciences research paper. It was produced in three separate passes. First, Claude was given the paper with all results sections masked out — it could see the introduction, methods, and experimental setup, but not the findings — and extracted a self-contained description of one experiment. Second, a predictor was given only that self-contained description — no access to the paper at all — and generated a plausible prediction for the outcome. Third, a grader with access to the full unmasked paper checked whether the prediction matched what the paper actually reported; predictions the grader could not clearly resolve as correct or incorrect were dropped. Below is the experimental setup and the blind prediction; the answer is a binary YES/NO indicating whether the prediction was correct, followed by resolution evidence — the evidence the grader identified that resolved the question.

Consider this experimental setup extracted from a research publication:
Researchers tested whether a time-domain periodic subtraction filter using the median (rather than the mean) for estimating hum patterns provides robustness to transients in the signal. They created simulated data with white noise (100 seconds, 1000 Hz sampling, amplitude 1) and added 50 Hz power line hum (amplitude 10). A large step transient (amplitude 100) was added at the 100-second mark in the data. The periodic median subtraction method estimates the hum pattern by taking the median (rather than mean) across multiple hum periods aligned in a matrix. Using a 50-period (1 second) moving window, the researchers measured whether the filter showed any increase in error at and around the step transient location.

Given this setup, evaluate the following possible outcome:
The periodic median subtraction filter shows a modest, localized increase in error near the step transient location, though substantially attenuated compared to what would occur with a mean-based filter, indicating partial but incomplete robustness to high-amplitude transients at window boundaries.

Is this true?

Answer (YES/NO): NO